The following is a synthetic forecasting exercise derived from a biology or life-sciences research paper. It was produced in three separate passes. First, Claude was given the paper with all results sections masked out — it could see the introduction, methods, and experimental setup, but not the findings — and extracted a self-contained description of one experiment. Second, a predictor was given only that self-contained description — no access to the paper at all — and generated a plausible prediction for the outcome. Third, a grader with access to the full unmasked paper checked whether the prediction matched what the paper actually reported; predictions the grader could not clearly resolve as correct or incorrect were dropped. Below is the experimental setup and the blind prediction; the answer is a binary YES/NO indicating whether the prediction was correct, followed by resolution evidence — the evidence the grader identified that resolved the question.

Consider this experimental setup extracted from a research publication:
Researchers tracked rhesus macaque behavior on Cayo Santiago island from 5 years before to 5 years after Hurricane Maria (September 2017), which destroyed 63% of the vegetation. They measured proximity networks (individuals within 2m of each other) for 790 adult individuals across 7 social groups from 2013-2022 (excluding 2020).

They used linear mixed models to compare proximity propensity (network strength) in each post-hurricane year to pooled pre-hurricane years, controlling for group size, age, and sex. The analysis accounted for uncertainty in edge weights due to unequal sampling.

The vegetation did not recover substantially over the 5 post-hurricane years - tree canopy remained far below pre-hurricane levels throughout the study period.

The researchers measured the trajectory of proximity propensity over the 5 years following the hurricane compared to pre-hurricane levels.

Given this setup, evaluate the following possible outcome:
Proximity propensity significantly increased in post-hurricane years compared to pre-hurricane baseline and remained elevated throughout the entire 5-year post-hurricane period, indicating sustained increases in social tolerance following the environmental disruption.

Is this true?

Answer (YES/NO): YES